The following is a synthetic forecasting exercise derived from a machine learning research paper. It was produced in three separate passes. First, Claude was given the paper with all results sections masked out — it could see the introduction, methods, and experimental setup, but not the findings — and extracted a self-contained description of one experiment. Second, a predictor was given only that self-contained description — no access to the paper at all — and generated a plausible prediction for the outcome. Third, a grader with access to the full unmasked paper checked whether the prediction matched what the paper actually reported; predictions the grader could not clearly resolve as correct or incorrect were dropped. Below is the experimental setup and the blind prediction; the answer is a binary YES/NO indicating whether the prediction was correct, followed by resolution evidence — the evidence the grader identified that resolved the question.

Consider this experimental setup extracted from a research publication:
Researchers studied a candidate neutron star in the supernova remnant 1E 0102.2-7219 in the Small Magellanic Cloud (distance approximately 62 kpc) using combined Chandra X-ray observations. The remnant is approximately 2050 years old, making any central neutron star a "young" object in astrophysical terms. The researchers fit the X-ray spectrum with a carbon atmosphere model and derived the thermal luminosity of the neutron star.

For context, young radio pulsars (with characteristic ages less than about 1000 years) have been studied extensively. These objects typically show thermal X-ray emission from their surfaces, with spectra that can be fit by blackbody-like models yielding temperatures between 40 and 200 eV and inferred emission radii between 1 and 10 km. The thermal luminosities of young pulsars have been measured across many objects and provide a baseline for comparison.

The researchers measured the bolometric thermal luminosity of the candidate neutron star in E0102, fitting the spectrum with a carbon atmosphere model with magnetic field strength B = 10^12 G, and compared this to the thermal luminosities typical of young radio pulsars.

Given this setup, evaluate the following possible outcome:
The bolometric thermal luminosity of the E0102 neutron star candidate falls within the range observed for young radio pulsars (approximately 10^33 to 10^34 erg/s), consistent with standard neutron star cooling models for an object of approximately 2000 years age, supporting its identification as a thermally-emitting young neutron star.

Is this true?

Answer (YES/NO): NO